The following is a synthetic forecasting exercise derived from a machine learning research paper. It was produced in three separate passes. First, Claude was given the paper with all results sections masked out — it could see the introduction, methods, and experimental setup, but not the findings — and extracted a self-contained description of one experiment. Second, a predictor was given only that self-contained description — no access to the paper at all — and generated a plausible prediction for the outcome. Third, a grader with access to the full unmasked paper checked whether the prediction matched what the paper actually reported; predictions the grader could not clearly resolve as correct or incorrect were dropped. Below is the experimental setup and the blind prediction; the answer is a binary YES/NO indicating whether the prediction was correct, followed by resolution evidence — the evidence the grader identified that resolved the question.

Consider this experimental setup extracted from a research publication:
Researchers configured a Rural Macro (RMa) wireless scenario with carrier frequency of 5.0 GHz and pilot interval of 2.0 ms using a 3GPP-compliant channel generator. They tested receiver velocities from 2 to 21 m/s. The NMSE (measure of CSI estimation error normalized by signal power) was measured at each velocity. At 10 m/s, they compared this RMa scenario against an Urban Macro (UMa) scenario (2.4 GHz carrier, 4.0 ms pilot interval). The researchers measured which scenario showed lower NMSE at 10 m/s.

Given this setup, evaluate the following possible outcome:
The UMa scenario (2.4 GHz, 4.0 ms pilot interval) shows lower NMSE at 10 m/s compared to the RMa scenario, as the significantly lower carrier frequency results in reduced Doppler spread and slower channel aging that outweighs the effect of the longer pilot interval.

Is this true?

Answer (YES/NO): YES